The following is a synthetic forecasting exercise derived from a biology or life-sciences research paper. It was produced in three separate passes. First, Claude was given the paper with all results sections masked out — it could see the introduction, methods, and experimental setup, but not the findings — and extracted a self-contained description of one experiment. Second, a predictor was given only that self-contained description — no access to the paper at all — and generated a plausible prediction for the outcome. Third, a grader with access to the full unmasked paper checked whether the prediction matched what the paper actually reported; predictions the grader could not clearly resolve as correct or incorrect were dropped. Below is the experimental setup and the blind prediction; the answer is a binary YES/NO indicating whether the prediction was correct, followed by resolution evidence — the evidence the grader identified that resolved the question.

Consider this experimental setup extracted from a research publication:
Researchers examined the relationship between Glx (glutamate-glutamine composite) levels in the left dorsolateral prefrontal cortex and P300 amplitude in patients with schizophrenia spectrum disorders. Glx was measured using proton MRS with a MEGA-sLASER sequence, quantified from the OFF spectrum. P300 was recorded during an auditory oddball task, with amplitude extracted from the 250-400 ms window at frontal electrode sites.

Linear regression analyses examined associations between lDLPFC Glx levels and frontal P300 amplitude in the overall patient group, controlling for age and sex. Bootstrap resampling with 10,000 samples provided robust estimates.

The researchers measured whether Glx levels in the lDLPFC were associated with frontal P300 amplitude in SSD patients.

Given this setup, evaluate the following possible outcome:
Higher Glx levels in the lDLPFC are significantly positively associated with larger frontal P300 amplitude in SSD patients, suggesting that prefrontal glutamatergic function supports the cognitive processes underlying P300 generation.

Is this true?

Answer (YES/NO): NO